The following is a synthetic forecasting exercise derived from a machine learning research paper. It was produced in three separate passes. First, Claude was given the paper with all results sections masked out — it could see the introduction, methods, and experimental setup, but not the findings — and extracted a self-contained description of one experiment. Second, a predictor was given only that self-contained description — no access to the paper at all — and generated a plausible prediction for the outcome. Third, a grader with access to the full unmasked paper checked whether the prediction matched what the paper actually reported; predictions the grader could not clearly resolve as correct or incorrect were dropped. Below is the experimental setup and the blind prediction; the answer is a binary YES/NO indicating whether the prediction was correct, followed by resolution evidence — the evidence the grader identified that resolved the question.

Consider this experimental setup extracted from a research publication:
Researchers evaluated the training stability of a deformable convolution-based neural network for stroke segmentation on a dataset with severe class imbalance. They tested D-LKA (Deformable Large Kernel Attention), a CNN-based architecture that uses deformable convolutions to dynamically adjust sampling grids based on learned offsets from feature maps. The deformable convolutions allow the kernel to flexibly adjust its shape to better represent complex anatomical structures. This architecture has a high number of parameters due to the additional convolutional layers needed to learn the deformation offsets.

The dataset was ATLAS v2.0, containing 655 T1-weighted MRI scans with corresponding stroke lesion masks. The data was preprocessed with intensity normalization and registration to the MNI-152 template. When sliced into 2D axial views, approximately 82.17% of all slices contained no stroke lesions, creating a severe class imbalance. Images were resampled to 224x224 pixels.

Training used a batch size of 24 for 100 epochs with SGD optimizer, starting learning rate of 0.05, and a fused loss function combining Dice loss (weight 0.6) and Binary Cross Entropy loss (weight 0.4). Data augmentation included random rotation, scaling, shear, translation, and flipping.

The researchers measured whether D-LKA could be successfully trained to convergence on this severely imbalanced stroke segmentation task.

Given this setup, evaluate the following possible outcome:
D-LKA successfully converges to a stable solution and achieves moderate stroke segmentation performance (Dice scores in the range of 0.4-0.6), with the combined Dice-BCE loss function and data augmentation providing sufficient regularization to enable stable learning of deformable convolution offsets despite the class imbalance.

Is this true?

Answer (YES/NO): NO